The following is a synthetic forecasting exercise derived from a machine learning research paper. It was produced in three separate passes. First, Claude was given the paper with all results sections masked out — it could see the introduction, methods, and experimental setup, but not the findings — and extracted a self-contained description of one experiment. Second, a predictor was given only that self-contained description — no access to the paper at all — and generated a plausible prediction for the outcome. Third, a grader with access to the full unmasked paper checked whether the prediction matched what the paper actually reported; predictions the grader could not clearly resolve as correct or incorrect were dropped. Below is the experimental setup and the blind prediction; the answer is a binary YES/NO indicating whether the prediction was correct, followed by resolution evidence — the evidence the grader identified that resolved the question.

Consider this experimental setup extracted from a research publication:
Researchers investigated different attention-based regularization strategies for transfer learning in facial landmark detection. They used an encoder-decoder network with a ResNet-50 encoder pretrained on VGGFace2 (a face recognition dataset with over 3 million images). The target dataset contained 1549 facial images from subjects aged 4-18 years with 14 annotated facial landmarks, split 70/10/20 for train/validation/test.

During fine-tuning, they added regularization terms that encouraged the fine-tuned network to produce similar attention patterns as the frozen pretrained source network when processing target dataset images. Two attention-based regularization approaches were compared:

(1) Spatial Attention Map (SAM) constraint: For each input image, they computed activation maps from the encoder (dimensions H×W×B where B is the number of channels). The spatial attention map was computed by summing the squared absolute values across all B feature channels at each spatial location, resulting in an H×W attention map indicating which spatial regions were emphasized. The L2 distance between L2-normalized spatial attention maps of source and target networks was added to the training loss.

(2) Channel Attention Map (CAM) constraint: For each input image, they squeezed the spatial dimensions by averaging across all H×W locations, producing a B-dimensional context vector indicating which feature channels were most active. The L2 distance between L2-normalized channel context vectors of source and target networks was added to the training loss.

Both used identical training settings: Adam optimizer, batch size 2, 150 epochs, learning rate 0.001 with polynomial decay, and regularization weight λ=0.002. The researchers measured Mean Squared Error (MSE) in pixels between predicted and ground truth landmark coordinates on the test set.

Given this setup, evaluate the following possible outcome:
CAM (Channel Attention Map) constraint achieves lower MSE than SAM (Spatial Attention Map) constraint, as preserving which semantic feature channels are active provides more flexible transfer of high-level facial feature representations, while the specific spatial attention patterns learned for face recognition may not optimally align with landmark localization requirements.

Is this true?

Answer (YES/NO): NO